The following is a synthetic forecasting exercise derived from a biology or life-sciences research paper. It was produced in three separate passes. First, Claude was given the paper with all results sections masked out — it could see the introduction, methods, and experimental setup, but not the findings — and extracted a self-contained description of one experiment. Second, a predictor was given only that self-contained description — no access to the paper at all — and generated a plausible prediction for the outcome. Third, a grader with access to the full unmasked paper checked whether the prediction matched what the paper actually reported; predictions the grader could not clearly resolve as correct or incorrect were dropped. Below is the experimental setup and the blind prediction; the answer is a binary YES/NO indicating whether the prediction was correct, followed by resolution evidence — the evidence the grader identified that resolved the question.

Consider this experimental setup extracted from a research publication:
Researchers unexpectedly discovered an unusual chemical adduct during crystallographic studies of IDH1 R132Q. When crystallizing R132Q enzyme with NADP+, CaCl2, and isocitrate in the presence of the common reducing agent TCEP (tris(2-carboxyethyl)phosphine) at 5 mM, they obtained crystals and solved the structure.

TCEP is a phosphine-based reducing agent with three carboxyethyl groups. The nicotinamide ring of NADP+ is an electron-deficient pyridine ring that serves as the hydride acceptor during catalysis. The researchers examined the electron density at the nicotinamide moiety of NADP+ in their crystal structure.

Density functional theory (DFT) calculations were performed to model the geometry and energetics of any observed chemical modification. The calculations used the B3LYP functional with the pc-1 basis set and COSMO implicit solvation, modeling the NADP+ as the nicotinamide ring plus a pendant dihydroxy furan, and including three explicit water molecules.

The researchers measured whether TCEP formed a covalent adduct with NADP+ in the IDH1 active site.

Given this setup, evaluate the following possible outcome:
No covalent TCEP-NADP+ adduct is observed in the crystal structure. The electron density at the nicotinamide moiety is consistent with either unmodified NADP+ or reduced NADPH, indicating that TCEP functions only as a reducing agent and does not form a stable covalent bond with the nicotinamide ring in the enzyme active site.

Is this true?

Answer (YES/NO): NO